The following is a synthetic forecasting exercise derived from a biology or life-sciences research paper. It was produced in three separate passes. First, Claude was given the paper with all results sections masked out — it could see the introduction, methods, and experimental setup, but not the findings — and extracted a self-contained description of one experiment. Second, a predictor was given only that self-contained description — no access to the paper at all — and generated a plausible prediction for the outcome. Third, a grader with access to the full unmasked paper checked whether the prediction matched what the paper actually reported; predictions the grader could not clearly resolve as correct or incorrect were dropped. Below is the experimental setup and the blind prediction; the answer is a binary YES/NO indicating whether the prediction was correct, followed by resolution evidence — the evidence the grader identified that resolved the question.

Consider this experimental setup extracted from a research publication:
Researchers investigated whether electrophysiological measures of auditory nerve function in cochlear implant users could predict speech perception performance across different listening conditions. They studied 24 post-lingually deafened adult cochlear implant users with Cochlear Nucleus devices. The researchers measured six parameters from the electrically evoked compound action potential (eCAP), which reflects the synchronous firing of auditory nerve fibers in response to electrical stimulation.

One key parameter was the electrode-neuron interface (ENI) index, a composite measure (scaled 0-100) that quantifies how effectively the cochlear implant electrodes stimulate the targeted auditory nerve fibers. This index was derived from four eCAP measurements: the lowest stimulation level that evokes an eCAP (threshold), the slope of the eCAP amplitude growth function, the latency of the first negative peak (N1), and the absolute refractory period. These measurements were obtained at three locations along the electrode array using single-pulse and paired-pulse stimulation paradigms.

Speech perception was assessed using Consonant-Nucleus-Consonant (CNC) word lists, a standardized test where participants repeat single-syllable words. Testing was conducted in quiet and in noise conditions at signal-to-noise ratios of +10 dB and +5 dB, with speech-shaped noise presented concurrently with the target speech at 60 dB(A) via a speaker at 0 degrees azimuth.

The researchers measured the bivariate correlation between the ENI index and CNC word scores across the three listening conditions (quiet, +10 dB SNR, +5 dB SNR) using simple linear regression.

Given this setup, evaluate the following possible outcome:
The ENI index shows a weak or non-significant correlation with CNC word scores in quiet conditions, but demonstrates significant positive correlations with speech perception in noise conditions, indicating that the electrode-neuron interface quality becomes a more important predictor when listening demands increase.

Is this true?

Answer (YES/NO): NO